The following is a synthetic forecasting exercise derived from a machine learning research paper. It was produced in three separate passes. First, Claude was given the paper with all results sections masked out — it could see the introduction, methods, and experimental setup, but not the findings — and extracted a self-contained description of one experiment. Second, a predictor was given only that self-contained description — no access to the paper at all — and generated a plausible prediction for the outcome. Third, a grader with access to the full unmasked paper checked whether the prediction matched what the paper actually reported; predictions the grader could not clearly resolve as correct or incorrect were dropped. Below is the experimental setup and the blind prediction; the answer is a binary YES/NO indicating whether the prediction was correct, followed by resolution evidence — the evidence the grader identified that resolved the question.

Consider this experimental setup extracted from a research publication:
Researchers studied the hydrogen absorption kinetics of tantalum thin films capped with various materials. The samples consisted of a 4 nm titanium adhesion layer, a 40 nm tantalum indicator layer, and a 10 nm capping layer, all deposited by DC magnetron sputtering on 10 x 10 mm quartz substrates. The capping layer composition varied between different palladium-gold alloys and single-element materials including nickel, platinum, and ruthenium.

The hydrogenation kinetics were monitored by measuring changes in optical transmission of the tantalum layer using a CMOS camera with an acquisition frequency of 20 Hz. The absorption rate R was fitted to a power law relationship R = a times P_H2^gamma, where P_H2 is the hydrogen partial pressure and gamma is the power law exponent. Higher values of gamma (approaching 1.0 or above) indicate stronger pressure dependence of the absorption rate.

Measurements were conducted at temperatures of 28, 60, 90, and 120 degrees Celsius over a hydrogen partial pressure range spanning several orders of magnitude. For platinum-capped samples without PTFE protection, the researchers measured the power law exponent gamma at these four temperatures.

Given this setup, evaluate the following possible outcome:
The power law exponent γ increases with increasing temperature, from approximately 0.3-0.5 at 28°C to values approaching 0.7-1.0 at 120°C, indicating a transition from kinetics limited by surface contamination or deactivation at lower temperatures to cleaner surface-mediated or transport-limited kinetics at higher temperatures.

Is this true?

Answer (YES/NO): NO